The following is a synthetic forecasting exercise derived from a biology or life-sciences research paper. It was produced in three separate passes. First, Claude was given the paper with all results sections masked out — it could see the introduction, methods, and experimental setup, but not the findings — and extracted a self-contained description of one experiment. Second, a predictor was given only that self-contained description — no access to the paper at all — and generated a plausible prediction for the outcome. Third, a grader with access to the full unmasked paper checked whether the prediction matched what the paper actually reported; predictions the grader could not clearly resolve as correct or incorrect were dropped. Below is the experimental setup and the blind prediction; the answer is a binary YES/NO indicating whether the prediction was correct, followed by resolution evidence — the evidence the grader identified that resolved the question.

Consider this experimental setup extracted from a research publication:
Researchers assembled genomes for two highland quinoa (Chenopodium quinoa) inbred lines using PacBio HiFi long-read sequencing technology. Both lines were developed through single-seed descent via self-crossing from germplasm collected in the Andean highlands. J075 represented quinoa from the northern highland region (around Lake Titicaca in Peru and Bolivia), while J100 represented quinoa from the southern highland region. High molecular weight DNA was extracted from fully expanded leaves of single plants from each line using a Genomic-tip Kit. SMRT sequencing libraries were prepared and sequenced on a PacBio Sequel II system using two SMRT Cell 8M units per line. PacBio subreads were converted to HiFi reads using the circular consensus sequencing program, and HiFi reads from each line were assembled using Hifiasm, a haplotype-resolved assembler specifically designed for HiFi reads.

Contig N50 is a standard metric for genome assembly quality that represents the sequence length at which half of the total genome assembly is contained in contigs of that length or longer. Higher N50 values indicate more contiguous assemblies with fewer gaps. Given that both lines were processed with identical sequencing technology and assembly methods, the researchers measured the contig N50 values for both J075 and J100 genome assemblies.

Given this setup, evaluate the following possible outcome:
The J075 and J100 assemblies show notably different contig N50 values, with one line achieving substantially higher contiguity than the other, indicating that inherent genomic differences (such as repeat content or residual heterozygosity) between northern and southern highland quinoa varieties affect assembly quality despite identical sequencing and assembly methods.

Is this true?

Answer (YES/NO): NO